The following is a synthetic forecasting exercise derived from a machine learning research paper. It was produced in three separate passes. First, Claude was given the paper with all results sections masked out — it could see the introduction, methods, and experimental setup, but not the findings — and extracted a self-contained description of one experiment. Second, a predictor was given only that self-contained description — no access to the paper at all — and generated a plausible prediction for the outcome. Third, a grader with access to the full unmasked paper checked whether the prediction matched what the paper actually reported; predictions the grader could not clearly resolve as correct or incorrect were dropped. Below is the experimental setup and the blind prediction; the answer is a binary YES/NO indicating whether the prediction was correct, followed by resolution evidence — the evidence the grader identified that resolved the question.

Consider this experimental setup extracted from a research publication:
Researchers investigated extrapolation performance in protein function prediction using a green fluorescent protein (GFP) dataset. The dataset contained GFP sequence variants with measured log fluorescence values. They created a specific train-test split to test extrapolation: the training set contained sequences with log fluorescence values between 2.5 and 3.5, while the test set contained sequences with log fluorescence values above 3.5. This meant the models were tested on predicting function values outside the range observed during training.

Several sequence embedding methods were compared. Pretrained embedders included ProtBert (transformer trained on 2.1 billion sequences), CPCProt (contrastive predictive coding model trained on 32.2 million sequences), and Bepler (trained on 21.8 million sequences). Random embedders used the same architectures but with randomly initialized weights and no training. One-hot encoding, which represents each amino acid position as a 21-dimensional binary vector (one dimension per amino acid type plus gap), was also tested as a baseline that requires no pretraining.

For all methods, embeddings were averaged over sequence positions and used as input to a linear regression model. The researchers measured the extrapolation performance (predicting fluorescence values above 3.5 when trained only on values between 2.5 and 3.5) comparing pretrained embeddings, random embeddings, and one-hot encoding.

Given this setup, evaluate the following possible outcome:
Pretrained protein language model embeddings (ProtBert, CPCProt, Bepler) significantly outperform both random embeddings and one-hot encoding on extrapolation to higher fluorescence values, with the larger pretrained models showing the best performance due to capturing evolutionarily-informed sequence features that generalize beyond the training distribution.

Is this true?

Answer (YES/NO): NO